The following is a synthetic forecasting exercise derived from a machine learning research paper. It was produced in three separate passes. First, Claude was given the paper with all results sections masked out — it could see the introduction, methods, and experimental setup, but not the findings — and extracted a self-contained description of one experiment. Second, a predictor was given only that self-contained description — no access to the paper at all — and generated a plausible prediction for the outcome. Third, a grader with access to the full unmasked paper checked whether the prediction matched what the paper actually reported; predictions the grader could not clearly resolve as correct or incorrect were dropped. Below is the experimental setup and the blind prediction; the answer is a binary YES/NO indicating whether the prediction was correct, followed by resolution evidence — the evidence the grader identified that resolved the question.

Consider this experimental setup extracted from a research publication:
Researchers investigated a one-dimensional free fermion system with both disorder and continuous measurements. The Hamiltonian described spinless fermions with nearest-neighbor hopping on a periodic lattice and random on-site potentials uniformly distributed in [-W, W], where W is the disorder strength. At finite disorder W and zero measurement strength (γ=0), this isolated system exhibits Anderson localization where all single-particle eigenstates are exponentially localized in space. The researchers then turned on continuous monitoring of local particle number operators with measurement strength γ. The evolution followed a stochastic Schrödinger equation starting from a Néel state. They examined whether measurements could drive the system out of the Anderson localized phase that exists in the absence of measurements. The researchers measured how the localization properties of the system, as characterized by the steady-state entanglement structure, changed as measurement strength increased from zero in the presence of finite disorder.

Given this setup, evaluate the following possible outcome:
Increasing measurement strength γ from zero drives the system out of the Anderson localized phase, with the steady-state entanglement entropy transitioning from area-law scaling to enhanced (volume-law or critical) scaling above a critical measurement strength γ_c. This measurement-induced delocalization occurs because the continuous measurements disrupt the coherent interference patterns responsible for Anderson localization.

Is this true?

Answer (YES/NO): NO